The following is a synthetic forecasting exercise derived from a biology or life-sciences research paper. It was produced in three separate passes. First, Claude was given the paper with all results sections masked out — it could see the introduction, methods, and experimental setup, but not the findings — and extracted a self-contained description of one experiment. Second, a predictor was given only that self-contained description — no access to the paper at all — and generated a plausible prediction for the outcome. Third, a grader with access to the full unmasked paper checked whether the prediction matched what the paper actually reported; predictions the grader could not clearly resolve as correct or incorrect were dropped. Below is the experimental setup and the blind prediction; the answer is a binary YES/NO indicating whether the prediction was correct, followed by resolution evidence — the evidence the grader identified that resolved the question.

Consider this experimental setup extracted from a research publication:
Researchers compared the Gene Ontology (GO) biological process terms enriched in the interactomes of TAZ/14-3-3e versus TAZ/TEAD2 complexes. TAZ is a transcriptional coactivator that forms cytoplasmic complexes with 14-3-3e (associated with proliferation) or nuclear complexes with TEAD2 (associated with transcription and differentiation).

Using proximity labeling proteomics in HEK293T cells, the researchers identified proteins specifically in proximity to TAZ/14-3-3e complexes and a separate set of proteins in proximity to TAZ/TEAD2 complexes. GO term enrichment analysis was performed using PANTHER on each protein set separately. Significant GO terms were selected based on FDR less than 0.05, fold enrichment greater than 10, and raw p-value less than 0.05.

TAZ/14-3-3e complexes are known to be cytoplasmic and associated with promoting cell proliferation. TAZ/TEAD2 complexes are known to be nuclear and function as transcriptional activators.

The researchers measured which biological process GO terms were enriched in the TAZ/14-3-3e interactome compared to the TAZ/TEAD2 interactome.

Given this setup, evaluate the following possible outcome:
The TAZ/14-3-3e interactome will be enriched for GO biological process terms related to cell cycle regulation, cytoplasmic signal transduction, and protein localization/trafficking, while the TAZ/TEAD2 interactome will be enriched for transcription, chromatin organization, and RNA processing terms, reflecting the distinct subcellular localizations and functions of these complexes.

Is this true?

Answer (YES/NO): NO